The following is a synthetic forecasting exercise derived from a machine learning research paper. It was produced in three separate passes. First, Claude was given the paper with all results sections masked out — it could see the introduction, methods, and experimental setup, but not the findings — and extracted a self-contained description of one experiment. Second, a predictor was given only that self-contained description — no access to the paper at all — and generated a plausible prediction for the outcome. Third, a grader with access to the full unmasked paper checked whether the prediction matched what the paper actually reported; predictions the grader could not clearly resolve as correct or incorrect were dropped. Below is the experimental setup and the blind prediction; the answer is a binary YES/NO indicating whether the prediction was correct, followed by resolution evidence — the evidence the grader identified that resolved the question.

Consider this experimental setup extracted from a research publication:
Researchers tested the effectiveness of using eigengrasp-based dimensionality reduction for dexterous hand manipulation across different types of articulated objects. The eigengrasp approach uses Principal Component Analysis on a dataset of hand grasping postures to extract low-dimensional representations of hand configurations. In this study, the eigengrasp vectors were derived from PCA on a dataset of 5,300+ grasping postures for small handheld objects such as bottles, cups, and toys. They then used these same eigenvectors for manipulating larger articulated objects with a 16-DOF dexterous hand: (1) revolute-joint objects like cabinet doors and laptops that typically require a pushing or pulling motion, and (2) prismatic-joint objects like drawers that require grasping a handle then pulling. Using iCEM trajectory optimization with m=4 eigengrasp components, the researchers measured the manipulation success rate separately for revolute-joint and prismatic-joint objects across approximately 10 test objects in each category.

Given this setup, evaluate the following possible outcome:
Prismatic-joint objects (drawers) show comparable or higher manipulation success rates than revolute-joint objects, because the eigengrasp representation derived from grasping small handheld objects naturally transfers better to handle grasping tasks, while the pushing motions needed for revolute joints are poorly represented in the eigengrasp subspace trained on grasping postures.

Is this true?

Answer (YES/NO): NO